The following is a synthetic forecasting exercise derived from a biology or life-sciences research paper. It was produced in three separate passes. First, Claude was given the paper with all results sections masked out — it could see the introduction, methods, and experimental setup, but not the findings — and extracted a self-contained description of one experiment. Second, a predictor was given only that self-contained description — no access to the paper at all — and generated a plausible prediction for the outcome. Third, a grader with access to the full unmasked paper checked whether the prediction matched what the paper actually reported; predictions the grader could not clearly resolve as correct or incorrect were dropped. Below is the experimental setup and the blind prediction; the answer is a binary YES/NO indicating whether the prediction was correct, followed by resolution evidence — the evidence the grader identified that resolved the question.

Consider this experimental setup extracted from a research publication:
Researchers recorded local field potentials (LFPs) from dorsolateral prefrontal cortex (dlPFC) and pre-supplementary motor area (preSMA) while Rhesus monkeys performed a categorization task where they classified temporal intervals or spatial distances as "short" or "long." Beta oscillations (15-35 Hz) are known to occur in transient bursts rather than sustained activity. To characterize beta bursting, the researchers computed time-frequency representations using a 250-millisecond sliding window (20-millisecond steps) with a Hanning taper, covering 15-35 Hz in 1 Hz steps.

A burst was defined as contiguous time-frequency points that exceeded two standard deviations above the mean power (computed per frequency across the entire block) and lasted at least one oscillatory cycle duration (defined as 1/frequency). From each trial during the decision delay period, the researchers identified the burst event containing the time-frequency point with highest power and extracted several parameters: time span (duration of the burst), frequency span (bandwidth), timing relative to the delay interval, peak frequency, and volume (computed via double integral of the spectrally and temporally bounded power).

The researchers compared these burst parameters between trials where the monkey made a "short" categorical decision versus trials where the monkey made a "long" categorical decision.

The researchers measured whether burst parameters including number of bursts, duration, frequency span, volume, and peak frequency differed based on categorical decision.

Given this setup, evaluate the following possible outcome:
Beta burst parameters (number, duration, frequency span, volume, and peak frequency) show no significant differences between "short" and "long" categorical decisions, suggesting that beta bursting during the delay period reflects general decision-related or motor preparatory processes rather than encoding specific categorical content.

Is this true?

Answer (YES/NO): NO